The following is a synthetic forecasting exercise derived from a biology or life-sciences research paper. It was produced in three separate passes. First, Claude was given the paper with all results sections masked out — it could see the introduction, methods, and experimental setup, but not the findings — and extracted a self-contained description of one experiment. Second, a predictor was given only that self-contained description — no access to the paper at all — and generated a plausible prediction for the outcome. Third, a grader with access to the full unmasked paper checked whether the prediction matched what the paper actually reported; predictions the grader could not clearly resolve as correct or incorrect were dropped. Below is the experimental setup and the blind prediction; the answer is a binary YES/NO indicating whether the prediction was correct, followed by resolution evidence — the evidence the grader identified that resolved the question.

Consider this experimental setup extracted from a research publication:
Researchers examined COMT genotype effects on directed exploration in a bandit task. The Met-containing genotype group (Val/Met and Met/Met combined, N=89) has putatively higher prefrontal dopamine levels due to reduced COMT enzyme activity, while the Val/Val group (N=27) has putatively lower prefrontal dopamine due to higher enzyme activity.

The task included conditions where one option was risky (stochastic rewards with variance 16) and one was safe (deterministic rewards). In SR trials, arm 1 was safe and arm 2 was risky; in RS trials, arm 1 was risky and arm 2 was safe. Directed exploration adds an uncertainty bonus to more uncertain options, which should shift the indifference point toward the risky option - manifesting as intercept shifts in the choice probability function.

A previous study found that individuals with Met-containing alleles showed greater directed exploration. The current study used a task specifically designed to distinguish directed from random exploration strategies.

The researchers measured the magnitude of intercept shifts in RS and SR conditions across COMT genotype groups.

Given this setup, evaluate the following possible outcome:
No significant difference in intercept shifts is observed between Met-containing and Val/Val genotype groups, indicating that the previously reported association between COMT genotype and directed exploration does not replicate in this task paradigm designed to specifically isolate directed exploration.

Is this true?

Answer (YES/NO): NO